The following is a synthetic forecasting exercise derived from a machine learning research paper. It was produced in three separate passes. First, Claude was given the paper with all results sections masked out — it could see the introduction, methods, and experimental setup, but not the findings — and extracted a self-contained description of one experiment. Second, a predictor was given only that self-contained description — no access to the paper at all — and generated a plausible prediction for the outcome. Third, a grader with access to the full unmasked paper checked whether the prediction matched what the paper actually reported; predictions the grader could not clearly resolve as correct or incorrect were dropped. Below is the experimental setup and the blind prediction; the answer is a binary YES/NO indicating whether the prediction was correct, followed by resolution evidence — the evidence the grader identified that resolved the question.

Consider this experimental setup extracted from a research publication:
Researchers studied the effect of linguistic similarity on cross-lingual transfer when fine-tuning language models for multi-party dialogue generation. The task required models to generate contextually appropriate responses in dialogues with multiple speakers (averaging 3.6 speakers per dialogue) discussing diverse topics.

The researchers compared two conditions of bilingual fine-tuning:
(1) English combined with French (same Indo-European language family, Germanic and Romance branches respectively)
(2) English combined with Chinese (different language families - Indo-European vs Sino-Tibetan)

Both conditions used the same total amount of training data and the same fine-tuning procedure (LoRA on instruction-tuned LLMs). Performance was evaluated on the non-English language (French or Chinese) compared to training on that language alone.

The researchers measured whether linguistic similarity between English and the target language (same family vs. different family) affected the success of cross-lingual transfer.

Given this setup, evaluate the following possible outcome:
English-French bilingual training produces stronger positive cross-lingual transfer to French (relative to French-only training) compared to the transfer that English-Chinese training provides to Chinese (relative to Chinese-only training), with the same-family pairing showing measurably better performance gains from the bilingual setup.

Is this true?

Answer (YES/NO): NO